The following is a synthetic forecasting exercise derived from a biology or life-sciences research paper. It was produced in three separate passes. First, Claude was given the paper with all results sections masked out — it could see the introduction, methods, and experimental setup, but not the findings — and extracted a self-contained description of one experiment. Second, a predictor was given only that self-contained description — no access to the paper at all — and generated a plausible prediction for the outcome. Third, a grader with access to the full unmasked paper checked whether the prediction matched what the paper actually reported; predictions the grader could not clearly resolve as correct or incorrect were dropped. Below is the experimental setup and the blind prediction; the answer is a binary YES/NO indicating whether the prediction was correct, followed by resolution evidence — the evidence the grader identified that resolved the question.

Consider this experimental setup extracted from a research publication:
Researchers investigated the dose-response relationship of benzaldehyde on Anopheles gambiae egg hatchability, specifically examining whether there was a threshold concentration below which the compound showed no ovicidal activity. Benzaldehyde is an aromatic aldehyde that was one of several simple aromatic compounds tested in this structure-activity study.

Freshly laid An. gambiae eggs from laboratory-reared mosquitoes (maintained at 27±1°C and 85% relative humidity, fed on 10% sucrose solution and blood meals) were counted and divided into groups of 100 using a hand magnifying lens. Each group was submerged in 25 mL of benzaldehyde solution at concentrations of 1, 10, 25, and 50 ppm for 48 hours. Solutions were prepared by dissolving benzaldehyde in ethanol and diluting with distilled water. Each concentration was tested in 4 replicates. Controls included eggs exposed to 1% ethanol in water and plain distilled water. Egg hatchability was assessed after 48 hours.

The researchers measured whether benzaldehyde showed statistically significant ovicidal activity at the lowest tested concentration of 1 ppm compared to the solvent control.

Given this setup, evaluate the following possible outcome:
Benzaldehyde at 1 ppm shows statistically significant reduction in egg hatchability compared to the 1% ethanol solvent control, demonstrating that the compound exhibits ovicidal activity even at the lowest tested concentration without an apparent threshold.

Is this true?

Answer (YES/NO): NO